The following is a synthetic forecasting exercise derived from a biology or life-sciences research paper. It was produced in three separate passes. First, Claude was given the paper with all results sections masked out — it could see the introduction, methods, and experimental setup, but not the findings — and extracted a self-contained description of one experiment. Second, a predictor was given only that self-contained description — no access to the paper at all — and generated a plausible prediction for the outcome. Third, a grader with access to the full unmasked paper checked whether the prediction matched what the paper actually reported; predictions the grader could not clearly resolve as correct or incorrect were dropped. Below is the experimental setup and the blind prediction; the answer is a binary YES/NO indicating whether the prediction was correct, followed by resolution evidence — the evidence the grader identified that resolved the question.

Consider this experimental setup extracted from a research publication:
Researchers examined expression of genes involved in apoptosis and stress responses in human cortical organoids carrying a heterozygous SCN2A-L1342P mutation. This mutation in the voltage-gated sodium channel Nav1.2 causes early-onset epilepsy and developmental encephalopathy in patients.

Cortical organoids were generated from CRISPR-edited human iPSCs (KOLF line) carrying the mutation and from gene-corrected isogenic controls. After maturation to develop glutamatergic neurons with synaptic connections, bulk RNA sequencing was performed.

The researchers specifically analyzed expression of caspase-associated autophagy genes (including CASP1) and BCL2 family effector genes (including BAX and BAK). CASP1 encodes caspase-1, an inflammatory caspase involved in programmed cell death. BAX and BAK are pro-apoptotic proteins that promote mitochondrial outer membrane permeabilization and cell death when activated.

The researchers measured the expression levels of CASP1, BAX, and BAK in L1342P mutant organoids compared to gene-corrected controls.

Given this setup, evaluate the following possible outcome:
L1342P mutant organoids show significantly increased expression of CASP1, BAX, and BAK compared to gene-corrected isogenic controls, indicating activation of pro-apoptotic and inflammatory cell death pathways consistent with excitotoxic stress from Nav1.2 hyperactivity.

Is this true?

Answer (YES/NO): YES